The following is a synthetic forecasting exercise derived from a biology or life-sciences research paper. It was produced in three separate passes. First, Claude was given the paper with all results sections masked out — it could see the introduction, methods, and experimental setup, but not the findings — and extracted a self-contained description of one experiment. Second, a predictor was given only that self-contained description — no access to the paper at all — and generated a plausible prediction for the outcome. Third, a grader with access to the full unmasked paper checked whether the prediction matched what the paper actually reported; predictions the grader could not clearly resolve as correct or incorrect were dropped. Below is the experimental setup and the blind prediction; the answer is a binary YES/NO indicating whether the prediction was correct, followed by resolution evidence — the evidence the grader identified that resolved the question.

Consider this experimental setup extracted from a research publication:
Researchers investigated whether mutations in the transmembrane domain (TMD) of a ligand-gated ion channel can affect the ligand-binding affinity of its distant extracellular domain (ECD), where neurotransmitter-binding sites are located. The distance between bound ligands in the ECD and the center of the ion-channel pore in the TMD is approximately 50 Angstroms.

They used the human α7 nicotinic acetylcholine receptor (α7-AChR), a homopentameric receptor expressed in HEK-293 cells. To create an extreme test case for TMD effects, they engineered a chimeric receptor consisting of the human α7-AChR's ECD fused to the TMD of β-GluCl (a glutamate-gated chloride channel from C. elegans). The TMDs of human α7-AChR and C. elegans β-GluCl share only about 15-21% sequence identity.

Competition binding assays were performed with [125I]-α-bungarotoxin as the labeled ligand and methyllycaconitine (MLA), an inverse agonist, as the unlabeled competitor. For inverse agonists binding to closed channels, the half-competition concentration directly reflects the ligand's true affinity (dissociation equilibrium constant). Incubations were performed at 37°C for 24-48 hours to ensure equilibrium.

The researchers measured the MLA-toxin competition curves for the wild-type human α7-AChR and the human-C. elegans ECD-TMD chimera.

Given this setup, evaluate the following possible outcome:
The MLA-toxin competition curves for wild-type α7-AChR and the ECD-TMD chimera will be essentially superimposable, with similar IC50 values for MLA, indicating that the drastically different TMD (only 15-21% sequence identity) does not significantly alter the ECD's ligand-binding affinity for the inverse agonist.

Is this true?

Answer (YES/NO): YES